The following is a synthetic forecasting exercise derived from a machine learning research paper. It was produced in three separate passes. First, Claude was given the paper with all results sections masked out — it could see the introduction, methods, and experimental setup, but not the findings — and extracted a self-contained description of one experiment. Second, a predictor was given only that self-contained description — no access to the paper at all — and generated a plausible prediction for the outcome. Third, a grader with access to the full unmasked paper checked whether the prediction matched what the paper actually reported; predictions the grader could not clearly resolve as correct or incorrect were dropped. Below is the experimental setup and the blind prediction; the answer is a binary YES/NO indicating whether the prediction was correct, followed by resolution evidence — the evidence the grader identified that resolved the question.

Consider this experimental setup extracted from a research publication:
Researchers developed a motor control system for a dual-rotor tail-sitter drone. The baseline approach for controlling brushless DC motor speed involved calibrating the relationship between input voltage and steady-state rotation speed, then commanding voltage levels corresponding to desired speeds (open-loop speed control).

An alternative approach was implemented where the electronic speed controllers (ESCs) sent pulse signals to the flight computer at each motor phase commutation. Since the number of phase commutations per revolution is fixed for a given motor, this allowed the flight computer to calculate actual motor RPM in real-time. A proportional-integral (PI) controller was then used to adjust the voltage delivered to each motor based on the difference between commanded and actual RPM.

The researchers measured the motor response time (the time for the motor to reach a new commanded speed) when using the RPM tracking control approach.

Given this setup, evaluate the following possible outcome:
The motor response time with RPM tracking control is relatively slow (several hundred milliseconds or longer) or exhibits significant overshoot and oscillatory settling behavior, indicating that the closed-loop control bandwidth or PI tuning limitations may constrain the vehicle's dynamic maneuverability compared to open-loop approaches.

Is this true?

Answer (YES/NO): NO